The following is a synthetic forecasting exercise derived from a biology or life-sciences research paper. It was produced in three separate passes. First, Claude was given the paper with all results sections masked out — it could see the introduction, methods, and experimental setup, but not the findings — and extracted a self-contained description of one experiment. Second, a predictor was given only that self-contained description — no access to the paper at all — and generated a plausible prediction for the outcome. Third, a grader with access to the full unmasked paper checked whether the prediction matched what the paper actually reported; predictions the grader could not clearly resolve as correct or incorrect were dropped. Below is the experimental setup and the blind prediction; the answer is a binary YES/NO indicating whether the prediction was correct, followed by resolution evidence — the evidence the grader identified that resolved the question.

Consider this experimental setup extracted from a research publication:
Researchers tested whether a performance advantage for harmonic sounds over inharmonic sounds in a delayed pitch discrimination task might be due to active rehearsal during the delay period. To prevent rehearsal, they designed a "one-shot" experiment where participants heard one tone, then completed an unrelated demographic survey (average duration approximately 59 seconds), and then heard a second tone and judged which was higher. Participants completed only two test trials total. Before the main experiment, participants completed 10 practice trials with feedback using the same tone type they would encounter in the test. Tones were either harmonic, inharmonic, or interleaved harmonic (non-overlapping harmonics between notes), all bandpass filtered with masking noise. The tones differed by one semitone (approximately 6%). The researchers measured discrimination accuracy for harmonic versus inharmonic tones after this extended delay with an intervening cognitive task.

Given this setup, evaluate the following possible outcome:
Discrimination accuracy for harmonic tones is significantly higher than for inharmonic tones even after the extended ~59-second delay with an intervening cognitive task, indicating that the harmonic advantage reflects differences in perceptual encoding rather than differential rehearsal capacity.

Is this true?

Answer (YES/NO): YES